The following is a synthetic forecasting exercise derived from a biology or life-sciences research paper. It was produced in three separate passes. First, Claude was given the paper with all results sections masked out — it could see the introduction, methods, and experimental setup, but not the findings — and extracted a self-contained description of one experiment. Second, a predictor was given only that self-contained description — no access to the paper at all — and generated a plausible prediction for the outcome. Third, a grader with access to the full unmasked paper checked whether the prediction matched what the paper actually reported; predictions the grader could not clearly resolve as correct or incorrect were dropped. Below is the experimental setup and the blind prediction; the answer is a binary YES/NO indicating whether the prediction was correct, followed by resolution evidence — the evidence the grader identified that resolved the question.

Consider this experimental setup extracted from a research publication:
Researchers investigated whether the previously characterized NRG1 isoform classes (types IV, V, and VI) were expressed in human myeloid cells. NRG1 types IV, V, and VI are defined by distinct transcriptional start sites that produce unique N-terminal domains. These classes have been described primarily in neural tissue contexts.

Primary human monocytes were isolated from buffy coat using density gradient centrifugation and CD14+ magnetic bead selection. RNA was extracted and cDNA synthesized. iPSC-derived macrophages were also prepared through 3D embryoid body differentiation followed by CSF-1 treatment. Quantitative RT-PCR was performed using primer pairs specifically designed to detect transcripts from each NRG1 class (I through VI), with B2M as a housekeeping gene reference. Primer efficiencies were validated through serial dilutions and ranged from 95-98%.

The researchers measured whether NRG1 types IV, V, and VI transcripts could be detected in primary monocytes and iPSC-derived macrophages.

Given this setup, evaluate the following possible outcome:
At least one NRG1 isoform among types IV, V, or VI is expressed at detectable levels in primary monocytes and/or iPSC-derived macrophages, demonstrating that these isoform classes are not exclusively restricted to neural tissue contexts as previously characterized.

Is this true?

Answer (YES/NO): NO